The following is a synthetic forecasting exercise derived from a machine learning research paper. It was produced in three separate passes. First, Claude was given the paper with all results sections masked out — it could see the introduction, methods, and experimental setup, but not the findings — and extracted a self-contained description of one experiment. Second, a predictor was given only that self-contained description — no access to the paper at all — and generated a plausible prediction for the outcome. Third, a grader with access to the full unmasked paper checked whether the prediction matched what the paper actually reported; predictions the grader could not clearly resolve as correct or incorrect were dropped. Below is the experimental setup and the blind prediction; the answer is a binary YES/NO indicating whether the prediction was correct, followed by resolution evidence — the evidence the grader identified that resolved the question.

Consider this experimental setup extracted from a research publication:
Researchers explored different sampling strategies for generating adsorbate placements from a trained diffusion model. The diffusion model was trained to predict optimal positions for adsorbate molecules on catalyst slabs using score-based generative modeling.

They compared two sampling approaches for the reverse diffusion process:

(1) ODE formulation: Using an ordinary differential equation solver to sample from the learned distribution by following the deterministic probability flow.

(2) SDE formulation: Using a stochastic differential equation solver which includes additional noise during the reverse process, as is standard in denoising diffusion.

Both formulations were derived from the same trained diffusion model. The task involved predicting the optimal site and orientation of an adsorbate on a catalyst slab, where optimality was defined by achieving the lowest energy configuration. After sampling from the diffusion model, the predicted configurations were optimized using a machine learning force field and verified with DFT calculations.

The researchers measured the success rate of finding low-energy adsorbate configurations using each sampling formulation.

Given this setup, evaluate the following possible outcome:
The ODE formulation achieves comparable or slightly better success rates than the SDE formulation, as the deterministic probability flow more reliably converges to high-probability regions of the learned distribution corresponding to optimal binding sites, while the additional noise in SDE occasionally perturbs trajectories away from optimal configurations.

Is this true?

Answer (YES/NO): YES